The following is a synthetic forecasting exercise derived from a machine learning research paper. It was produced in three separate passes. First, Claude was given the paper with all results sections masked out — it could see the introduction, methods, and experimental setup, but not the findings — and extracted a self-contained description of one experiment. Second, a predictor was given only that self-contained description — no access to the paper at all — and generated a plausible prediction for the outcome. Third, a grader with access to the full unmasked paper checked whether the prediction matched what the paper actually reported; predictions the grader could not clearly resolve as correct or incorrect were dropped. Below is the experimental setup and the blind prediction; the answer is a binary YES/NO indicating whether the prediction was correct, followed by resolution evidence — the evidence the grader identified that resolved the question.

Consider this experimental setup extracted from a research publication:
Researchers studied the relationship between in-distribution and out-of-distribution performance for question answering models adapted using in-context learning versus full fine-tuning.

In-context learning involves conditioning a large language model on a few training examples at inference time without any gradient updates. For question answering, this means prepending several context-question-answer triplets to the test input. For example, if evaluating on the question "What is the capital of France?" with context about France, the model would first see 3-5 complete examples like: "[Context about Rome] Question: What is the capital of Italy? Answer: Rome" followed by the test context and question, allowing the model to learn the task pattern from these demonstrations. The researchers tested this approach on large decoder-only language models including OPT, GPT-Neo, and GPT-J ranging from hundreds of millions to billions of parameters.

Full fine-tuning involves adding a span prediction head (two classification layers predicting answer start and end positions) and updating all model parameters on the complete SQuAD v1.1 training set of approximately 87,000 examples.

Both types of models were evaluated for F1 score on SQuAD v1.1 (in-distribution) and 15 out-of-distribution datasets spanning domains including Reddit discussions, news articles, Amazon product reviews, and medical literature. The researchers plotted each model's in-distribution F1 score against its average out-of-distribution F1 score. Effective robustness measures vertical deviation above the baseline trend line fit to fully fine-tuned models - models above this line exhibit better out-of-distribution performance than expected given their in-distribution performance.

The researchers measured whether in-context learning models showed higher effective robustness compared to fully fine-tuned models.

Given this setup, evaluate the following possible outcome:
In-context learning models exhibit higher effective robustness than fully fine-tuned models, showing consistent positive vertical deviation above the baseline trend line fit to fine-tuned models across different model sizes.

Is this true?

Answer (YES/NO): YES